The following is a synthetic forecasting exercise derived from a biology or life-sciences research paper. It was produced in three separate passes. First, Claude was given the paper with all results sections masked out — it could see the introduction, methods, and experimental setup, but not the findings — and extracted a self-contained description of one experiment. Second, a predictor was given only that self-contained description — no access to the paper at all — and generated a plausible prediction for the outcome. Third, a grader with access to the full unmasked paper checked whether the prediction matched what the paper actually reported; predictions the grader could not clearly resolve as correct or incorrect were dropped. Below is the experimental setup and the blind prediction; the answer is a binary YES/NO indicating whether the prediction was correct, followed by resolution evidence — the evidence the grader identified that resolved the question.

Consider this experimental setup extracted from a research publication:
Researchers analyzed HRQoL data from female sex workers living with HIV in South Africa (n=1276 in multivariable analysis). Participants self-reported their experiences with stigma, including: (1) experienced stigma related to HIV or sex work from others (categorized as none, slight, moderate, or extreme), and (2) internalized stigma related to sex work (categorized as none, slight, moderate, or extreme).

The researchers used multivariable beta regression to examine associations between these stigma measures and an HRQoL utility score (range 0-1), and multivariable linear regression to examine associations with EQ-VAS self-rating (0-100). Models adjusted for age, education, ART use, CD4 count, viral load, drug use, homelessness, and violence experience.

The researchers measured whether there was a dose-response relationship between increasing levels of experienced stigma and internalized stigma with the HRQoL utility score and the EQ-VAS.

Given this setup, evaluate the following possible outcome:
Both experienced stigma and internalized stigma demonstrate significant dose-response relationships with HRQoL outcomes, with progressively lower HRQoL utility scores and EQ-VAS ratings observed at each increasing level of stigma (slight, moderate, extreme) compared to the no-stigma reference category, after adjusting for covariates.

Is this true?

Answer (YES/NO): NO